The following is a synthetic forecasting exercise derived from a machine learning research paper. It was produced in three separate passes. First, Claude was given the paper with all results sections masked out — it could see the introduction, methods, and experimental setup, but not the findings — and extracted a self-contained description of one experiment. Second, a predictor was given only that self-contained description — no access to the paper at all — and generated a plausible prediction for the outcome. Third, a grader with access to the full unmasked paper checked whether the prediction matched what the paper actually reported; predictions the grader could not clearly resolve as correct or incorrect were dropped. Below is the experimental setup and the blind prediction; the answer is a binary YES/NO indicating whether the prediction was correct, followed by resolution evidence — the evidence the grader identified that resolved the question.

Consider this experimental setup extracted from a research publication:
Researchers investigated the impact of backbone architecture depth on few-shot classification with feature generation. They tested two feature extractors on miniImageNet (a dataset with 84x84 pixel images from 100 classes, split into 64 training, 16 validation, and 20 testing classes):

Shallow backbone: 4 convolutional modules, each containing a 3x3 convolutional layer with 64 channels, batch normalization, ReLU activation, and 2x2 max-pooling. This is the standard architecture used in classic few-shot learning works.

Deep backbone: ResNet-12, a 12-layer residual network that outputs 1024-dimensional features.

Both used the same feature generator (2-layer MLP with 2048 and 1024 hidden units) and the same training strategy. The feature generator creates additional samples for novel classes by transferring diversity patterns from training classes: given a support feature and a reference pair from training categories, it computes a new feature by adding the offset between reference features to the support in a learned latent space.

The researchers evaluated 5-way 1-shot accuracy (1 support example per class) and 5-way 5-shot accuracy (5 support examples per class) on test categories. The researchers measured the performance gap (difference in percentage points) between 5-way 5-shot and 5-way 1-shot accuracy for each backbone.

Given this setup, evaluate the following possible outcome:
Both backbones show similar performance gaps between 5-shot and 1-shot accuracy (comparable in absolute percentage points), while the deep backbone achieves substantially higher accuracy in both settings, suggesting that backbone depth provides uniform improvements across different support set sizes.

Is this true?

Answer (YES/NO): YES